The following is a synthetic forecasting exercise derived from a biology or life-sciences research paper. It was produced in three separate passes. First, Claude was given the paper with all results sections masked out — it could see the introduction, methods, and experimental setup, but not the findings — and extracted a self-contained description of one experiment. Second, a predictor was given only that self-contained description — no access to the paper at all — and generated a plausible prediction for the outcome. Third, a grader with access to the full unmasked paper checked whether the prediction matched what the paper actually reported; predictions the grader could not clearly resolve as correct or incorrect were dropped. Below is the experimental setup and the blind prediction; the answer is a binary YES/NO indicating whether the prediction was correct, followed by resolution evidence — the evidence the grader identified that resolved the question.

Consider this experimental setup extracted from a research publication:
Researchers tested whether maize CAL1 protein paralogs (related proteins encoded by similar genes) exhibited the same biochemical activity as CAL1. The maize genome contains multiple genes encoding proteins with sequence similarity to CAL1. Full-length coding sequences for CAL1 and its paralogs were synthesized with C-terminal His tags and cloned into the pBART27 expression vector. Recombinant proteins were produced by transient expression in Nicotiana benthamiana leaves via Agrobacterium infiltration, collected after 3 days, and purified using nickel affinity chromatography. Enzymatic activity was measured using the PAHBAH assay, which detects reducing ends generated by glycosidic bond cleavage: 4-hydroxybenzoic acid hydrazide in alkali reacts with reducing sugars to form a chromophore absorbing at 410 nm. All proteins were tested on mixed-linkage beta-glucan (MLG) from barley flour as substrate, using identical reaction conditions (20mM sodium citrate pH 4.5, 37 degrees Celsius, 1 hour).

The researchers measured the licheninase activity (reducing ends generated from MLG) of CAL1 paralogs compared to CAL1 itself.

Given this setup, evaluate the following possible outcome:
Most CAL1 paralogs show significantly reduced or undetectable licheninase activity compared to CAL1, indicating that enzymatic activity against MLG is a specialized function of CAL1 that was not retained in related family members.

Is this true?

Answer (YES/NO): YES